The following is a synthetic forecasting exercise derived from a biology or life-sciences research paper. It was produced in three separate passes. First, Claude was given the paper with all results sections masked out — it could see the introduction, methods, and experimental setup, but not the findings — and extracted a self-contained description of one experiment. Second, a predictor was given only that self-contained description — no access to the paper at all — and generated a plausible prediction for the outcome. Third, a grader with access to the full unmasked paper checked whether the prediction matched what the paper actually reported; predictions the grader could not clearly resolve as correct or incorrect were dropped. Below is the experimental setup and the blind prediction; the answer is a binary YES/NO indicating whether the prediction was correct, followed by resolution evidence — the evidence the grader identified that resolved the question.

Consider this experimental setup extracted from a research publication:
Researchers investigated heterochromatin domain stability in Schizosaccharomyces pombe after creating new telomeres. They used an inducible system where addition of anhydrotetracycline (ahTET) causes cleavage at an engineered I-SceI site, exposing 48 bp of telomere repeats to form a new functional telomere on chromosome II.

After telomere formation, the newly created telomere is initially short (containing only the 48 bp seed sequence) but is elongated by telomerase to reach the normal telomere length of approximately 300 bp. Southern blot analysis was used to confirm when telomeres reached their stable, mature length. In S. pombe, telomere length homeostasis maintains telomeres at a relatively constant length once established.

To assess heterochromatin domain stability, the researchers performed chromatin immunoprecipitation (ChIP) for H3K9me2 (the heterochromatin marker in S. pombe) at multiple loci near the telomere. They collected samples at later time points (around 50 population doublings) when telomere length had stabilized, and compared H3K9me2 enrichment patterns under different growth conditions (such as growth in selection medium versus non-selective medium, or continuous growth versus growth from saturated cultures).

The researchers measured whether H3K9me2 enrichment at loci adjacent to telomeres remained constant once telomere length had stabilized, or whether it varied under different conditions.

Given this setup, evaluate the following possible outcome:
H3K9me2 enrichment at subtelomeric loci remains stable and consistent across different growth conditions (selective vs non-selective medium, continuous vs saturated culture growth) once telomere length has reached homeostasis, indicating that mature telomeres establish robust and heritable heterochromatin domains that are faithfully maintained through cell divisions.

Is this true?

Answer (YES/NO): NO